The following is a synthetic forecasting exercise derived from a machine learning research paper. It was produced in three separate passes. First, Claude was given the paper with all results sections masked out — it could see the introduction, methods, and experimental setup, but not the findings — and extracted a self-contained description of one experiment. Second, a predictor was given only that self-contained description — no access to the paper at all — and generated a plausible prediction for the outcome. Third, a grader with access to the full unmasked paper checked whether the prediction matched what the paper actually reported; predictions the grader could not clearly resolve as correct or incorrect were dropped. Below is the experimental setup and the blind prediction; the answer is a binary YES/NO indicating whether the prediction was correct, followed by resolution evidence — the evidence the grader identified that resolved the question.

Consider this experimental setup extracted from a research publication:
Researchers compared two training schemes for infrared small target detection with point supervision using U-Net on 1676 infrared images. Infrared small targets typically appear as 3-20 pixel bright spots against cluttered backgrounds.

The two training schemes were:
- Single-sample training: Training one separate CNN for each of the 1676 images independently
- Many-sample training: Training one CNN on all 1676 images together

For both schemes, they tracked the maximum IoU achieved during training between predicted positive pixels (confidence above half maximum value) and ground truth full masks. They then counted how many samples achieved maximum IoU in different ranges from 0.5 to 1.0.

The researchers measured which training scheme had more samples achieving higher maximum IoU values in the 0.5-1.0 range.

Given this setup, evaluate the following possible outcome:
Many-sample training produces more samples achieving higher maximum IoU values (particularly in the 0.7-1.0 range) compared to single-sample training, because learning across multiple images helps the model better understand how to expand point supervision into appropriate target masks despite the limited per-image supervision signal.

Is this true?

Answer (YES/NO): NO